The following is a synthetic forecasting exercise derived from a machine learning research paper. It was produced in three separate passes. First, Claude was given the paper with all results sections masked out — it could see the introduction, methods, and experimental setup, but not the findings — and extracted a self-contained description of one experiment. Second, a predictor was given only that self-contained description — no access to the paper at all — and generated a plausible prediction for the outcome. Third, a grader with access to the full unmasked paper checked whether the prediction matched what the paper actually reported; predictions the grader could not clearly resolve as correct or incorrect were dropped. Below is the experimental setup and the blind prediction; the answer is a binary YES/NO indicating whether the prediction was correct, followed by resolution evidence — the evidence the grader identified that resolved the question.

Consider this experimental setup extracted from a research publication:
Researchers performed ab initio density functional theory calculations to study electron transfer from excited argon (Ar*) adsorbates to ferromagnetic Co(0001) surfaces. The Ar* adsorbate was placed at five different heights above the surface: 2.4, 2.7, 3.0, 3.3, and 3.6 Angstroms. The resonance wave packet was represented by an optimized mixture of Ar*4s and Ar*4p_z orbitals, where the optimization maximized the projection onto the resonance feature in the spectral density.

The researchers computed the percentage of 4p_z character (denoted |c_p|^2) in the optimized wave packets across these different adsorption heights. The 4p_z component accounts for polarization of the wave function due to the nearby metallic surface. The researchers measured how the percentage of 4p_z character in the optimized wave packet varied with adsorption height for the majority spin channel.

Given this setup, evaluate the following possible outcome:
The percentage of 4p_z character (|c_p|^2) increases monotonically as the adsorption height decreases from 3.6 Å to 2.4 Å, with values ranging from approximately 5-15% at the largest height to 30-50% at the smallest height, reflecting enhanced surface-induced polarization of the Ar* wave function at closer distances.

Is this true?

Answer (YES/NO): NO